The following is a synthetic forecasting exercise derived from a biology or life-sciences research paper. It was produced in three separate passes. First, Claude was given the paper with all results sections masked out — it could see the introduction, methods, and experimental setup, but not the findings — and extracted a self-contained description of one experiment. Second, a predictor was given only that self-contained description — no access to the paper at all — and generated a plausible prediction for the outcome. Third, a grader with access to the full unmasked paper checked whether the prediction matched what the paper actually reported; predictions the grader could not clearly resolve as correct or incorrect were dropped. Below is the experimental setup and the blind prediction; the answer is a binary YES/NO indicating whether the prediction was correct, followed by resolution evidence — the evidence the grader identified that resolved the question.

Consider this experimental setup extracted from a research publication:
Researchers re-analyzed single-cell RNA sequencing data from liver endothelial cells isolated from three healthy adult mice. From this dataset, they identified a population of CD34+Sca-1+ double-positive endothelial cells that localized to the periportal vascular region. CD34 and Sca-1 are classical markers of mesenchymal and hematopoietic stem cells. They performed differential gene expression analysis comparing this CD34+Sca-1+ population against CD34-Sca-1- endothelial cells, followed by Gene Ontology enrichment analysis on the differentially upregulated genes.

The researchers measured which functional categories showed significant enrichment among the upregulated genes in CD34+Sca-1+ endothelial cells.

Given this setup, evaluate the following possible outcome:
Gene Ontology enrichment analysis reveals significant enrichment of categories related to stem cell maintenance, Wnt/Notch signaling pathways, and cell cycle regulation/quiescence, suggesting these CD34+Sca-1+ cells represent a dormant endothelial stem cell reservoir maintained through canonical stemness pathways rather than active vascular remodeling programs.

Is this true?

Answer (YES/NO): NO